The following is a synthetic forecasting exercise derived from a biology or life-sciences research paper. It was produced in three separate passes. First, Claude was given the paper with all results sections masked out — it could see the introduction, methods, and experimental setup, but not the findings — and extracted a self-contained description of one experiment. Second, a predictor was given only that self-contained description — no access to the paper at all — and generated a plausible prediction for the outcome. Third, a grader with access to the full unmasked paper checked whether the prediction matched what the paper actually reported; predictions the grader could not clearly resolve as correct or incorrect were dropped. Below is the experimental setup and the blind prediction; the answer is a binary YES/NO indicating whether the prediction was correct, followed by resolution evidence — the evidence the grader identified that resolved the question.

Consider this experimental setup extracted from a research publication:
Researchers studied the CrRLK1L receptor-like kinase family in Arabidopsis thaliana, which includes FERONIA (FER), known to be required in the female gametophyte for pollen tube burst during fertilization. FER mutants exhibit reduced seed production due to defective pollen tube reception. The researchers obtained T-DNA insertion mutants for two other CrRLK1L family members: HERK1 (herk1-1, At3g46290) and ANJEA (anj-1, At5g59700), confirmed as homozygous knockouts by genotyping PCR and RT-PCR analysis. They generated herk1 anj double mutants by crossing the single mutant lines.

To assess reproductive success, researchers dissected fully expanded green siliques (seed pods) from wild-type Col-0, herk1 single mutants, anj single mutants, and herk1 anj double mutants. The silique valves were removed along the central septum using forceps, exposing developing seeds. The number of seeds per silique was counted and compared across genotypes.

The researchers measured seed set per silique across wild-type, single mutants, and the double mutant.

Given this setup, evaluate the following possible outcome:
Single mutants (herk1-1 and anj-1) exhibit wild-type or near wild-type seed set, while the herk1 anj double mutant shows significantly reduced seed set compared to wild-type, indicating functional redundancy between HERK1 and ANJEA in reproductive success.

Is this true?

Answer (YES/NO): YES